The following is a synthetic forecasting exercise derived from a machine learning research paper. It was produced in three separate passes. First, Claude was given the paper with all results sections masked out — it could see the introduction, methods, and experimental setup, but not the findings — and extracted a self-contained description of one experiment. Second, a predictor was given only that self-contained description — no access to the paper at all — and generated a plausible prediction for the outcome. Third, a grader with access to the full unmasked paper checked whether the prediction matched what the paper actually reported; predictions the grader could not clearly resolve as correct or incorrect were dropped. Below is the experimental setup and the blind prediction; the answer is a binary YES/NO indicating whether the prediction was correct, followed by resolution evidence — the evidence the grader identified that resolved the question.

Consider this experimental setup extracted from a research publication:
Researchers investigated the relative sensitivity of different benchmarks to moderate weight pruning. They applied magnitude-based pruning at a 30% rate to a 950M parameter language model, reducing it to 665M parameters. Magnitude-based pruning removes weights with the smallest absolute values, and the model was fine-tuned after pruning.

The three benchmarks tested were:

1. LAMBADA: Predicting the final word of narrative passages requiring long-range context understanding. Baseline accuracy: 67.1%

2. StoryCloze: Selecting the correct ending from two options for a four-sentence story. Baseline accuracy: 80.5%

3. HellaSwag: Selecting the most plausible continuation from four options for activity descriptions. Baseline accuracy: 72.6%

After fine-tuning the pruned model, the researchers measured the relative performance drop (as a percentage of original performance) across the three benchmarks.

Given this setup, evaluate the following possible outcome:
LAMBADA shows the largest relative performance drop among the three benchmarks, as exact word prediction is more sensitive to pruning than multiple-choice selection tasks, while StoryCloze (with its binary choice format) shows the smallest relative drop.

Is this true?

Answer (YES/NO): NO